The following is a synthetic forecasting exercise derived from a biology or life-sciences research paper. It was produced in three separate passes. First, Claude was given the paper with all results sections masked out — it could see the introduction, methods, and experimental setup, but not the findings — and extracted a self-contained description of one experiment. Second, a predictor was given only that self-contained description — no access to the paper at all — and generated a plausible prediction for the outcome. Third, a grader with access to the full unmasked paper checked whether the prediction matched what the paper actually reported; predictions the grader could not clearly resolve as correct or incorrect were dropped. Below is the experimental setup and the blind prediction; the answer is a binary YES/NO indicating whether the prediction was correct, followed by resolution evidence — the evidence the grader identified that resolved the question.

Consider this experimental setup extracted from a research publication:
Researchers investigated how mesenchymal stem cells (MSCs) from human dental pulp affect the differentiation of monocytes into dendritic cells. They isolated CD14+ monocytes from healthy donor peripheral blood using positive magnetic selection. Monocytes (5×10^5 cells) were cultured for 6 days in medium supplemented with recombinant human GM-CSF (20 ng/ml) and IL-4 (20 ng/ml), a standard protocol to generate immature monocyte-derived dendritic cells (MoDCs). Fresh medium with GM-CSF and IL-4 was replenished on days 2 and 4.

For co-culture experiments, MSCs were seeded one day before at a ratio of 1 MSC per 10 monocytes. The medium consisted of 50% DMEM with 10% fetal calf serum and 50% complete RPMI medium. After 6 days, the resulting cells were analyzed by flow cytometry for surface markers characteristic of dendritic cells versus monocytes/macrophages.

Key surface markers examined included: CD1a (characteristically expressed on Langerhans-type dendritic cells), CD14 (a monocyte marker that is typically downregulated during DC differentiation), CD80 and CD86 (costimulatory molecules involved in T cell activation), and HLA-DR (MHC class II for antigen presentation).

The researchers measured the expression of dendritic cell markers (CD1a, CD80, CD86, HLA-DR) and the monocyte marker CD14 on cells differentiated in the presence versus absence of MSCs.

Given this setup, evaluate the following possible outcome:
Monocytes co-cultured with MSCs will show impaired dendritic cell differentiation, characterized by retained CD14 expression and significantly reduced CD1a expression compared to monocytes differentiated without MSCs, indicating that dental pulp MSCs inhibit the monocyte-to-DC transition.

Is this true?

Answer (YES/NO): YES